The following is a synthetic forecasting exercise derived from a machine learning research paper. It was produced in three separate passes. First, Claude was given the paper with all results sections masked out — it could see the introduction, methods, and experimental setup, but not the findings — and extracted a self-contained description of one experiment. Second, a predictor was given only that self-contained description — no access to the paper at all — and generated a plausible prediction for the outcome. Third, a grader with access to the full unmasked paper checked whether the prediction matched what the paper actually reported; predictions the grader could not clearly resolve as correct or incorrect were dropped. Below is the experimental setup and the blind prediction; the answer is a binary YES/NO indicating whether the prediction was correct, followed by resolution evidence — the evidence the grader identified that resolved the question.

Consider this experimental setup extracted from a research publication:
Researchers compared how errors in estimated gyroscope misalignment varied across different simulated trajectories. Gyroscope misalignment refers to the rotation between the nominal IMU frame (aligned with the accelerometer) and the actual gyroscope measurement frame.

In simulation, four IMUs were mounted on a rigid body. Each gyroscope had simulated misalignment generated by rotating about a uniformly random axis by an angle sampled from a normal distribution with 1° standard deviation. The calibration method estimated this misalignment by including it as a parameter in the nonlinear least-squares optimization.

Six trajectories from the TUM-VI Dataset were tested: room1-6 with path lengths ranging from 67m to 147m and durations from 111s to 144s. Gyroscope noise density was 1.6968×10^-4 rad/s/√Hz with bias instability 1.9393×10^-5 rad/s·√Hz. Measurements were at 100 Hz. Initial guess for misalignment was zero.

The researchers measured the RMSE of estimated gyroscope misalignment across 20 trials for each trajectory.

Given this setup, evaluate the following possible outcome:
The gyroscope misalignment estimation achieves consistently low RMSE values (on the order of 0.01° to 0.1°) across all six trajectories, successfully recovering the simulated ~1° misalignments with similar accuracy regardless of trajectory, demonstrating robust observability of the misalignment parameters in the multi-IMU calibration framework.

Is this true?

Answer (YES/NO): YES